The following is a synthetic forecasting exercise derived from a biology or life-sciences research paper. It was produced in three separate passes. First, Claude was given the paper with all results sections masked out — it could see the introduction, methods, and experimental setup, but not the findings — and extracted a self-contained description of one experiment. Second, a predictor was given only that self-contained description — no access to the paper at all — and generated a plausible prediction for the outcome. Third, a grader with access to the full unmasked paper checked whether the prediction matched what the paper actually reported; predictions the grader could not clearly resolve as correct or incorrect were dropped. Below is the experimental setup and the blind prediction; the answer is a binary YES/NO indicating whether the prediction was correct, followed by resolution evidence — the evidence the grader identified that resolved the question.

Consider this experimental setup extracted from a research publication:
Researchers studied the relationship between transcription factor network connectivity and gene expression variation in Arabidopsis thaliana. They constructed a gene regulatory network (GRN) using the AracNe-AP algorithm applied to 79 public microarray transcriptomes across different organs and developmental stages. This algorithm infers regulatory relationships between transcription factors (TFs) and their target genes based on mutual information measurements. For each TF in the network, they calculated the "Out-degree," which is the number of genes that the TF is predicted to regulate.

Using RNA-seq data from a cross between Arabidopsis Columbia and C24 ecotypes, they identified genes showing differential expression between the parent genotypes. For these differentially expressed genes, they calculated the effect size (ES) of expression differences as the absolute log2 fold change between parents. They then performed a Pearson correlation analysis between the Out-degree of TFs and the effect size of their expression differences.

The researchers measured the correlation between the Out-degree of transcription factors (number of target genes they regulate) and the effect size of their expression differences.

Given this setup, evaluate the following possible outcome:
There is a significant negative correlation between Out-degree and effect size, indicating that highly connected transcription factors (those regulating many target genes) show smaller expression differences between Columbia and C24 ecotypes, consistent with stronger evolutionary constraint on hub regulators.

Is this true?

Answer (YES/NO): YES